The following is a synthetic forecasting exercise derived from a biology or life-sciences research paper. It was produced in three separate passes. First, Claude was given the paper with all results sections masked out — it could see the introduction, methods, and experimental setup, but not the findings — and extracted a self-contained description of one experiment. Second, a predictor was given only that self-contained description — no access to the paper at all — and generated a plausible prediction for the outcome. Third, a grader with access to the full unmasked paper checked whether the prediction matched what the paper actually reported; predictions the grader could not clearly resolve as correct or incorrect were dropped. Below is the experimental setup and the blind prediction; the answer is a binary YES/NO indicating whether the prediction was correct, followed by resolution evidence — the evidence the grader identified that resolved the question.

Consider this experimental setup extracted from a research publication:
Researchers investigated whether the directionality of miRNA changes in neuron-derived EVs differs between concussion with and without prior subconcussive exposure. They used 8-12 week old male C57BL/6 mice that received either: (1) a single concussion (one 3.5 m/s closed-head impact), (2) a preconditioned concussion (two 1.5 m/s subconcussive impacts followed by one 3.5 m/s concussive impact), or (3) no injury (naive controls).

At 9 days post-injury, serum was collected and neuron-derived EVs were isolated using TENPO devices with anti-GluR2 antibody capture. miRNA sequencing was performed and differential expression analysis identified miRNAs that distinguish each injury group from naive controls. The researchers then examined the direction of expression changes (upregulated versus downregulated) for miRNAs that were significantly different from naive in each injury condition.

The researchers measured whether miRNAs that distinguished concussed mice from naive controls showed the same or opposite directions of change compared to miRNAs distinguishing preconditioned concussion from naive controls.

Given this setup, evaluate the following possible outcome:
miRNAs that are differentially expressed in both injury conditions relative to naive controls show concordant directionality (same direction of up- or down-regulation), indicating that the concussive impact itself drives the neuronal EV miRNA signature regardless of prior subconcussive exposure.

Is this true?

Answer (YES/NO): YES